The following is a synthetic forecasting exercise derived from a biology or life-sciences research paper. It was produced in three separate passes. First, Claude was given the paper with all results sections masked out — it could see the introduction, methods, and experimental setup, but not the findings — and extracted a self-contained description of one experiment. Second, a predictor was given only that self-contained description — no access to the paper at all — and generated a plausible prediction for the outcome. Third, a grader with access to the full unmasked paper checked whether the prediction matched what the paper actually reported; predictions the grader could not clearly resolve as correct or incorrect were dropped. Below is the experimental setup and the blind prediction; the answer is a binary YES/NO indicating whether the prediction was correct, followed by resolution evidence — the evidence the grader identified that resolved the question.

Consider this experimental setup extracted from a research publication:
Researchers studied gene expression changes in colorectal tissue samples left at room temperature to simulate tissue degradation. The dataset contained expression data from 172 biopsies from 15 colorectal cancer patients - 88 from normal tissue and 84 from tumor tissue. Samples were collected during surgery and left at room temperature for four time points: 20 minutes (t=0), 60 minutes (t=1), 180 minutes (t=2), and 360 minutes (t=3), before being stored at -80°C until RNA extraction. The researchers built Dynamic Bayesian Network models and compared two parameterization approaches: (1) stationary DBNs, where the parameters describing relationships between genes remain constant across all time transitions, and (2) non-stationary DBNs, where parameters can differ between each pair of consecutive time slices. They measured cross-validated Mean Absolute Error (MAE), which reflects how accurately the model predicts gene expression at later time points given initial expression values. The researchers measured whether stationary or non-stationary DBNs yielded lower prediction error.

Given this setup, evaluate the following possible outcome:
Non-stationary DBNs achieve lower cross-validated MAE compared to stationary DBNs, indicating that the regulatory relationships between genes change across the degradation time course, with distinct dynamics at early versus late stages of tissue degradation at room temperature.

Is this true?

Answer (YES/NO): YES